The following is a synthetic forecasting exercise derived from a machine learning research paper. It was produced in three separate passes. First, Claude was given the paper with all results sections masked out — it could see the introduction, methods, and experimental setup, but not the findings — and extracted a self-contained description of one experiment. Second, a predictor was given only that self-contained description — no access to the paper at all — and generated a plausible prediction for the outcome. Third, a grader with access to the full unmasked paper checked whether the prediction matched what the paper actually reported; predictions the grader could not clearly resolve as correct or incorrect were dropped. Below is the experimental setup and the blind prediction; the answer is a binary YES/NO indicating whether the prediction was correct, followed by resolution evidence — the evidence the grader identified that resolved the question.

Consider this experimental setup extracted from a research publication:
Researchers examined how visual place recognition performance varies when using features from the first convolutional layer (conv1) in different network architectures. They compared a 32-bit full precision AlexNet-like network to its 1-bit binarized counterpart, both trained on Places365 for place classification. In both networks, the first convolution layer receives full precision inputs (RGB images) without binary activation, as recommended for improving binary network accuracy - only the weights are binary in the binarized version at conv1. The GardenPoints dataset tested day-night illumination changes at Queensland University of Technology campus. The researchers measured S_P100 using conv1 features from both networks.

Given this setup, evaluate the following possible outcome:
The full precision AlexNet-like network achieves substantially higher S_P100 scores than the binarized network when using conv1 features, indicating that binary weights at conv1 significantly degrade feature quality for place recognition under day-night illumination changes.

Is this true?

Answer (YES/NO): YES